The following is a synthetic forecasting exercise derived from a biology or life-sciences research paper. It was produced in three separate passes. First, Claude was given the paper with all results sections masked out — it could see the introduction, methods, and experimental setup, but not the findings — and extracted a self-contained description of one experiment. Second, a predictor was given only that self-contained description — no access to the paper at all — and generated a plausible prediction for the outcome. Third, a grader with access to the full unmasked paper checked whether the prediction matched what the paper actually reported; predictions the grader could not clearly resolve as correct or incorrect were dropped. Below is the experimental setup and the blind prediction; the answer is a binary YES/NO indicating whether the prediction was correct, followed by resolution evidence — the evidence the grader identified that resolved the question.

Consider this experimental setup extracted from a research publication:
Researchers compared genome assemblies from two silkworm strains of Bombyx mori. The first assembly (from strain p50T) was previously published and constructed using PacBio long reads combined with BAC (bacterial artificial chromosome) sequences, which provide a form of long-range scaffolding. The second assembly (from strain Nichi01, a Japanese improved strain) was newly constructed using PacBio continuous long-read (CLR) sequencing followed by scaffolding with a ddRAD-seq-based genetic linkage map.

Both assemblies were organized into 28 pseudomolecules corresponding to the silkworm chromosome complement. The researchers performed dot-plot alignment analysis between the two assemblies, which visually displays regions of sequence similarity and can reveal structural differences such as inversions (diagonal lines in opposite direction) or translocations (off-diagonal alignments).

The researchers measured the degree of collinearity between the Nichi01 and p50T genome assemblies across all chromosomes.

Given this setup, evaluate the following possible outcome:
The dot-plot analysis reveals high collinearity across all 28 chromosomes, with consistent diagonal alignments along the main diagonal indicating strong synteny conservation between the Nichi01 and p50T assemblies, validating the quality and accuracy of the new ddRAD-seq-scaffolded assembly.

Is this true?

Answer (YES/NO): NO